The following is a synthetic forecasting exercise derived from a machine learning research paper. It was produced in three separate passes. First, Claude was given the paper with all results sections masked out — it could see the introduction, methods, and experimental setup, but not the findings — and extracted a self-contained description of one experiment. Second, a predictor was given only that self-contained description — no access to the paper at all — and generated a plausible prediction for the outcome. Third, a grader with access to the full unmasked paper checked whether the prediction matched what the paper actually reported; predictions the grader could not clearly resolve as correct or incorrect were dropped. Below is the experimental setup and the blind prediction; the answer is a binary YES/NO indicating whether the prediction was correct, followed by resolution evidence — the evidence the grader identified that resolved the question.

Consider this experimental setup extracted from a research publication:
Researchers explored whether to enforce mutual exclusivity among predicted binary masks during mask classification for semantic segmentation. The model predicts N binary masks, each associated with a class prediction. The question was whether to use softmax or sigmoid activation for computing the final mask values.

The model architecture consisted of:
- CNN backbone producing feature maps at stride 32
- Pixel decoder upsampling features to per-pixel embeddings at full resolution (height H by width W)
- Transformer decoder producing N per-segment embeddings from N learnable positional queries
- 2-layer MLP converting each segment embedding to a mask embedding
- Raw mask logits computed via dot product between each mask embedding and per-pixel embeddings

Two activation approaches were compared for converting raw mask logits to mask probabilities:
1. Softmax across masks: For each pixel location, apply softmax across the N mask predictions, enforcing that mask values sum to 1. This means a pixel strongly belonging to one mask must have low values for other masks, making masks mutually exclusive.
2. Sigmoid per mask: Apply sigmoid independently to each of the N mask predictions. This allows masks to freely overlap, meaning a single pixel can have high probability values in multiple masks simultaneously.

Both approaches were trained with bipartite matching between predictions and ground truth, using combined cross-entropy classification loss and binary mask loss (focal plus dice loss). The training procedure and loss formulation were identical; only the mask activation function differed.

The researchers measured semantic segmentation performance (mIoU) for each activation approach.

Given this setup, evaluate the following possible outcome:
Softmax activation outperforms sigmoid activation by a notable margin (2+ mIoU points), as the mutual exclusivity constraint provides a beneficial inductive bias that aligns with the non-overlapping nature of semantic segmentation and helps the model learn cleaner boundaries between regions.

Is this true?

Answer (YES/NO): NO